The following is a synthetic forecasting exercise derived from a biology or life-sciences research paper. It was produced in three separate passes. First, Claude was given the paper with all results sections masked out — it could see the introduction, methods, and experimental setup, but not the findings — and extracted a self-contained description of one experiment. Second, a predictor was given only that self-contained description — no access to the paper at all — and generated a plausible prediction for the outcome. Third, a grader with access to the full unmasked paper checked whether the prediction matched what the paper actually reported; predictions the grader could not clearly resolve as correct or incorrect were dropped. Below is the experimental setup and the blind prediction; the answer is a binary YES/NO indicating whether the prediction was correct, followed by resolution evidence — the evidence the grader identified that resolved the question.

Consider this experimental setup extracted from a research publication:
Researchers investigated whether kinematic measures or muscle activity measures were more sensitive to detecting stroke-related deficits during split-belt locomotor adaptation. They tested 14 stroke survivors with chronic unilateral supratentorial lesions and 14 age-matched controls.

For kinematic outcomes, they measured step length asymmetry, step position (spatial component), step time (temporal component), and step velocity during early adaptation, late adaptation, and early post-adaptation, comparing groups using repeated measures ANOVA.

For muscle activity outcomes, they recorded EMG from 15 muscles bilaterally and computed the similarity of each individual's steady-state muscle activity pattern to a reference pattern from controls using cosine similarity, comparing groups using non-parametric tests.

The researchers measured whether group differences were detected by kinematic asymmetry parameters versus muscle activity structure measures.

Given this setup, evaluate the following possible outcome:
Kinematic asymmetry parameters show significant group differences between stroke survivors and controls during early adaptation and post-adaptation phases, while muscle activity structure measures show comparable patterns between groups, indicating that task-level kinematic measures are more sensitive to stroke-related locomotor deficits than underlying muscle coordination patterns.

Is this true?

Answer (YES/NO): NO